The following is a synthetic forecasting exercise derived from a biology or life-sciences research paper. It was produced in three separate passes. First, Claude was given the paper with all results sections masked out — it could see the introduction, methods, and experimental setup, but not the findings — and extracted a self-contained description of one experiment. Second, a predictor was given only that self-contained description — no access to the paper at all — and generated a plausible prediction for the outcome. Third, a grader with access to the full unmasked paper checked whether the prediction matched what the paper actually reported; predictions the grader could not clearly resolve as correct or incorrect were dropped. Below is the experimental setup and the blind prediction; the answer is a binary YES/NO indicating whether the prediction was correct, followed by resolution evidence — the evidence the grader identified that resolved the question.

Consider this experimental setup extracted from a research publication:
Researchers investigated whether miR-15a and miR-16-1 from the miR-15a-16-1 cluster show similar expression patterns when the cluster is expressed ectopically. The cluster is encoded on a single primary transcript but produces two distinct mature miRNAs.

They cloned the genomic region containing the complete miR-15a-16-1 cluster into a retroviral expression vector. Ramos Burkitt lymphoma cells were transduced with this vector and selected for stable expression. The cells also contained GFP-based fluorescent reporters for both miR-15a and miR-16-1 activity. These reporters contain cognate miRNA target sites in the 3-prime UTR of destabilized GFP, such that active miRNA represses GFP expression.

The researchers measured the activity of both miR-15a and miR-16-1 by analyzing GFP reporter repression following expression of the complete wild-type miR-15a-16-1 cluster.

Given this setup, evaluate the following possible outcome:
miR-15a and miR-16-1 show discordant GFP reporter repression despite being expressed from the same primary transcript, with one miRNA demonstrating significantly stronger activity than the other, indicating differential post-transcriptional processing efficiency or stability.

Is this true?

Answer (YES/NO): NO